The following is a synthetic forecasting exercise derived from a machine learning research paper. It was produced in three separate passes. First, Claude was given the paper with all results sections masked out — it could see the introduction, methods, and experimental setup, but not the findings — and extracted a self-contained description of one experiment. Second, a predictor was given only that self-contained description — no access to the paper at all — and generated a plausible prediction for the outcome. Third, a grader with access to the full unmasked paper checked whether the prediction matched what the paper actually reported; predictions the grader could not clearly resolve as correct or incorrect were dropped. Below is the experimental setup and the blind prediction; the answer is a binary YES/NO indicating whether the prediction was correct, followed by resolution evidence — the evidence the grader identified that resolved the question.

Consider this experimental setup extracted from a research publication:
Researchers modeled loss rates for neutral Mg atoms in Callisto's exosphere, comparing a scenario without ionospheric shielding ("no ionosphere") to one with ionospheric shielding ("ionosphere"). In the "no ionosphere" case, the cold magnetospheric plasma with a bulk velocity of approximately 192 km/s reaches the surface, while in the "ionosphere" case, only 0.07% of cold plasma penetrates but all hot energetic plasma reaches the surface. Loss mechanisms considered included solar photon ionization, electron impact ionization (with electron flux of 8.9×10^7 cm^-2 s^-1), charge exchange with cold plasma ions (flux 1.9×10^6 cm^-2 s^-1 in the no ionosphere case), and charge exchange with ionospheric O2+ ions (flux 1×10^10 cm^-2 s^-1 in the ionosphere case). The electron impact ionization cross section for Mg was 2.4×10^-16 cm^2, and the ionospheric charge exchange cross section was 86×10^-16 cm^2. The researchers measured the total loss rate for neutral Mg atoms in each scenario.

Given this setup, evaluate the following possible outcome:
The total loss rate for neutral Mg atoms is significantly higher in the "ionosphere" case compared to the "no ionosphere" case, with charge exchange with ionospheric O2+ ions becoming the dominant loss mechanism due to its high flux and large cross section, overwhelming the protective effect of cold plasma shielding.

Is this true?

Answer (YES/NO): YES